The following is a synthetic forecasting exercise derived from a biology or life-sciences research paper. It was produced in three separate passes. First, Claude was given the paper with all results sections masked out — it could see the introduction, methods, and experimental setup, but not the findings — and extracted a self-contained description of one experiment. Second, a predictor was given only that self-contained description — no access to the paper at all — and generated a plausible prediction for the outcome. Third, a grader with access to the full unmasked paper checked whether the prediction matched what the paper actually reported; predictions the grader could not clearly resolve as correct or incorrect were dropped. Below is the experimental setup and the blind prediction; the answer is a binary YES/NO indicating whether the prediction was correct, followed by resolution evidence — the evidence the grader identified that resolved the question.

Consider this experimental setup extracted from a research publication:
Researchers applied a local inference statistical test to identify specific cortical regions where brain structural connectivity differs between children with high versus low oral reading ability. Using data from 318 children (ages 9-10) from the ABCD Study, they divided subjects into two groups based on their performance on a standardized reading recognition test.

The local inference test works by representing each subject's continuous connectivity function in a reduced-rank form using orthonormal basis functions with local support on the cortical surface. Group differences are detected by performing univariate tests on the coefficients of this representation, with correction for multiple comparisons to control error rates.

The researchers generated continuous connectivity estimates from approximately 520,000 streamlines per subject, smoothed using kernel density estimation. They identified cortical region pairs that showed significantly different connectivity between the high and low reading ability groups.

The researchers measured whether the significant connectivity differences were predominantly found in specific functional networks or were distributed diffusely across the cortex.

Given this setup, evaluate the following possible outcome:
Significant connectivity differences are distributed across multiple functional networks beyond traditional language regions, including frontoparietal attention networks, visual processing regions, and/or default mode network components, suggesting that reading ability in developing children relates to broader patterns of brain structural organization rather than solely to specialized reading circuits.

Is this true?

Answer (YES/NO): NO